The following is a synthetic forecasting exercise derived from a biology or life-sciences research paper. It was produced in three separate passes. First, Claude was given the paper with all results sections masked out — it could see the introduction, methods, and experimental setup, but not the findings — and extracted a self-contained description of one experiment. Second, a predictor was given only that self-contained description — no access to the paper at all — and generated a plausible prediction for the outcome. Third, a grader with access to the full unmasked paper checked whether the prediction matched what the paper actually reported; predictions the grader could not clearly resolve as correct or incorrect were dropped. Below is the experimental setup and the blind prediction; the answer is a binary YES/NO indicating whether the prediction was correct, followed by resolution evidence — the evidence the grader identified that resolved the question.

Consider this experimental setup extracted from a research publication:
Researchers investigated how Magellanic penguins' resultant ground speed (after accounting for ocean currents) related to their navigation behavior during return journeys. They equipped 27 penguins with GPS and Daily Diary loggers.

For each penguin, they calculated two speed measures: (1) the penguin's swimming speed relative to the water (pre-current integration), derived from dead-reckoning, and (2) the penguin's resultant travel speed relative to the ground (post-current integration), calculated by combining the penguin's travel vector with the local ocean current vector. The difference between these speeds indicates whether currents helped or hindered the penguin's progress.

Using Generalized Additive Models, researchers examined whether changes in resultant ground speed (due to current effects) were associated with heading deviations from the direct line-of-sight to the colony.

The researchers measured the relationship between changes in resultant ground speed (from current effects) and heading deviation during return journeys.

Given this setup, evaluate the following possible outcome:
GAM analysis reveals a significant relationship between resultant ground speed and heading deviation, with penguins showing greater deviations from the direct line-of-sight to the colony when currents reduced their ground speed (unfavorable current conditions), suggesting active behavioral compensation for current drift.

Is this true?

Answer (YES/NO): NO